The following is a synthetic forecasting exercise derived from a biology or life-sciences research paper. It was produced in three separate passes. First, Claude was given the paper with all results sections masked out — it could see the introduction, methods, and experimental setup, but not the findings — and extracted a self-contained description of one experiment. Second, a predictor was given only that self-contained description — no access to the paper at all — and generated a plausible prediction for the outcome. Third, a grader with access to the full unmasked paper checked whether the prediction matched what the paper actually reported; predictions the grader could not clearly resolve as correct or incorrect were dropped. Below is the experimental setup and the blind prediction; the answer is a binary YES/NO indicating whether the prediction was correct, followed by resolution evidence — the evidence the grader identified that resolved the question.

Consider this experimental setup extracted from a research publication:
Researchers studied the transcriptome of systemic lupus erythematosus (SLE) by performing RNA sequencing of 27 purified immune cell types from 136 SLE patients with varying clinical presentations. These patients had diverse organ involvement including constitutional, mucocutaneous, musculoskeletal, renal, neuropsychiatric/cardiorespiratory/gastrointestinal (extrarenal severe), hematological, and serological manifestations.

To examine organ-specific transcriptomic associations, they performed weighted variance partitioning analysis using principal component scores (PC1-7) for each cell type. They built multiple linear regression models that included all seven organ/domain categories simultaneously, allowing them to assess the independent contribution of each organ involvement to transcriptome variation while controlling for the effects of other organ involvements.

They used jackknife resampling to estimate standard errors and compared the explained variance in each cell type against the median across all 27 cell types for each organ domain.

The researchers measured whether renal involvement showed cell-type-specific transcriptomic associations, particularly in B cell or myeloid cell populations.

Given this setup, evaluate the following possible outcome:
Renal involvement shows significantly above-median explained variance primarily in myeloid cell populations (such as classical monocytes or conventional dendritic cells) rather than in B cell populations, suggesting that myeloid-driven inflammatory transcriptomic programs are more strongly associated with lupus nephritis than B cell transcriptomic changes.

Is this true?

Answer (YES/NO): NO